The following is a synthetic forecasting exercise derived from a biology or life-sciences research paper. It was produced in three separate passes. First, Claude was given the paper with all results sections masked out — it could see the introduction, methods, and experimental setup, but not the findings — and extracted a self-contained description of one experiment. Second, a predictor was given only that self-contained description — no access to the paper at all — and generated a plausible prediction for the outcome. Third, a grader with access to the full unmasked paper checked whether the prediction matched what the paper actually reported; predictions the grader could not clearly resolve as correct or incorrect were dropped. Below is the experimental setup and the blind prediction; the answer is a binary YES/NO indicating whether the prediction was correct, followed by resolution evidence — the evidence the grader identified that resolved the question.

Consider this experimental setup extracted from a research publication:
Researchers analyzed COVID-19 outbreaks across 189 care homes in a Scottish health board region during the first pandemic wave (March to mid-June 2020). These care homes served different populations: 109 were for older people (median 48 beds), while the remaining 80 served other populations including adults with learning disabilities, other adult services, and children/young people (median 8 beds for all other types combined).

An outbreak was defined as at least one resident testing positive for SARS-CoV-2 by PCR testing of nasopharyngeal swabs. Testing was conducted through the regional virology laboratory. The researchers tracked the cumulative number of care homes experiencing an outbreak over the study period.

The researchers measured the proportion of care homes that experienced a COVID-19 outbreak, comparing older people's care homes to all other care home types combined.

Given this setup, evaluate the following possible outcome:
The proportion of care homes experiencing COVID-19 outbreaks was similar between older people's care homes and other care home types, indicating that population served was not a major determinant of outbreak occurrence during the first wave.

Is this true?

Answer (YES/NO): NO